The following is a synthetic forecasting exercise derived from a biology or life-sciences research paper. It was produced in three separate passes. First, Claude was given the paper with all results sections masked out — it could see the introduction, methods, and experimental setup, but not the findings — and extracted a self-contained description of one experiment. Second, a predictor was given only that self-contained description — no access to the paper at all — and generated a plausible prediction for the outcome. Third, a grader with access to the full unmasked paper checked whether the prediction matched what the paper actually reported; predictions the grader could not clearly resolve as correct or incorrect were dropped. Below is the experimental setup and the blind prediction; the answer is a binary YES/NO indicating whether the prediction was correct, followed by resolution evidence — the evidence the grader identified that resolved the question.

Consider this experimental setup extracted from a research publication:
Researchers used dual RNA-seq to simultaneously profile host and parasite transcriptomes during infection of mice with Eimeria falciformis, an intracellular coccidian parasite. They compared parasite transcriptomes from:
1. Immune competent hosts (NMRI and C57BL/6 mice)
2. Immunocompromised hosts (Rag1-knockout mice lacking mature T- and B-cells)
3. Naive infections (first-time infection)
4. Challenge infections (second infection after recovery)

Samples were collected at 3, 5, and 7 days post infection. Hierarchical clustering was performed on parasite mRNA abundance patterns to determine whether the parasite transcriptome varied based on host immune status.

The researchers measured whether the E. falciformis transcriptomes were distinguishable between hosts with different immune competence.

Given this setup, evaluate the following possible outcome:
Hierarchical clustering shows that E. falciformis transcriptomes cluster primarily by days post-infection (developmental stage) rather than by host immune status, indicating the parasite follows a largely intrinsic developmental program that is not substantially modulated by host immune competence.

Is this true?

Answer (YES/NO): YES